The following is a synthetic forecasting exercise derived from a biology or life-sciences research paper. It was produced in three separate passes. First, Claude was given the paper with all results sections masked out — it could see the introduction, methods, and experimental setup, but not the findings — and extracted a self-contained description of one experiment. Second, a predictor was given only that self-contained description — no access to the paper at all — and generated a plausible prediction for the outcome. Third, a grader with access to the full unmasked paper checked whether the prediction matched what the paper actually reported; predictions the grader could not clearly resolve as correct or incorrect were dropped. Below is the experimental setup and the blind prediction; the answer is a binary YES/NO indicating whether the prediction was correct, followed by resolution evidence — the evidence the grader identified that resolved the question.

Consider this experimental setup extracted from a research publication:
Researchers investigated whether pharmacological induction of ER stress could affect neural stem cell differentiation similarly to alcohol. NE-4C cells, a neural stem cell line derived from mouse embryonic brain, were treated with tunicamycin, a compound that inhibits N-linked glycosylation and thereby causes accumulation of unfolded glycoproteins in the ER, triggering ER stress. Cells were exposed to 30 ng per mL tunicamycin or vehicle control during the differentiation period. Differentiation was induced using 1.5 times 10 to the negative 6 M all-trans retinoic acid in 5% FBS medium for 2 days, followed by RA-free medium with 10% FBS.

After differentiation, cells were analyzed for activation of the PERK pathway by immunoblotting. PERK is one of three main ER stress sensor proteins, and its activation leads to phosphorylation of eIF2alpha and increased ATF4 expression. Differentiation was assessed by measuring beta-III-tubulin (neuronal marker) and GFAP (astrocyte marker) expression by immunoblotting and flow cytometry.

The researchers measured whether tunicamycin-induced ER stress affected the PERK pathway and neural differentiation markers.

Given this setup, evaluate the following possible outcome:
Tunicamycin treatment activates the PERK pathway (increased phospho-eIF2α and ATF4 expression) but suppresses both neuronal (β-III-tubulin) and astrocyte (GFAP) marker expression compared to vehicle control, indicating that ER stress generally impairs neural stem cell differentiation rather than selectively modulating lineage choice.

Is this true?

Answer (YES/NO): YES